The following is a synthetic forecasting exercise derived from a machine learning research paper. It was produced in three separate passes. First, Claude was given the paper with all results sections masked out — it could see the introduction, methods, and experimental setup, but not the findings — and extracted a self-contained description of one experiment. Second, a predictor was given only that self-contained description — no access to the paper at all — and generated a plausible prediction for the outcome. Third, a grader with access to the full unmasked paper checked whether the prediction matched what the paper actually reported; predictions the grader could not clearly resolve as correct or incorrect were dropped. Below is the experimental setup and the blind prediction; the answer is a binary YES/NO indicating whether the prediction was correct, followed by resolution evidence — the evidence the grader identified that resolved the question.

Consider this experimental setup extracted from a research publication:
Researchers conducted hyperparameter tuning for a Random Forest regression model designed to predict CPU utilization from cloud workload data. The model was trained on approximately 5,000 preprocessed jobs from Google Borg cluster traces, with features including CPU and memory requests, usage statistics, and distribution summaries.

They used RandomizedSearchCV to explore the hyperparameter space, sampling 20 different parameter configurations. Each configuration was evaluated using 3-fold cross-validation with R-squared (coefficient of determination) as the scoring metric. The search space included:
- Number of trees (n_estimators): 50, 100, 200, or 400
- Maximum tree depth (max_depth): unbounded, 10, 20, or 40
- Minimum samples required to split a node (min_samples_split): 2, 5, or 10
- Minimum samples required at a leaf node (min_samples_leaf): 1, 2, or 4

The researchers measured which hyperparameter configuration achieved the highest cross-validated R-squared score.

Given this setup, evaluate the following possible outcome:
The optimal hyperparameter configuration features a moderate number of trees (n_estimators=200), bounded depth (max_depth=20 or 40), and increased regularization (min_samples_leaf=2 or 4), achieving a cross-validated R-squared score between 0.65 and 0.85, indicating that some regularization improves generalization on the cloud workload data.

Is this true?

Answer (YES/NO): NO